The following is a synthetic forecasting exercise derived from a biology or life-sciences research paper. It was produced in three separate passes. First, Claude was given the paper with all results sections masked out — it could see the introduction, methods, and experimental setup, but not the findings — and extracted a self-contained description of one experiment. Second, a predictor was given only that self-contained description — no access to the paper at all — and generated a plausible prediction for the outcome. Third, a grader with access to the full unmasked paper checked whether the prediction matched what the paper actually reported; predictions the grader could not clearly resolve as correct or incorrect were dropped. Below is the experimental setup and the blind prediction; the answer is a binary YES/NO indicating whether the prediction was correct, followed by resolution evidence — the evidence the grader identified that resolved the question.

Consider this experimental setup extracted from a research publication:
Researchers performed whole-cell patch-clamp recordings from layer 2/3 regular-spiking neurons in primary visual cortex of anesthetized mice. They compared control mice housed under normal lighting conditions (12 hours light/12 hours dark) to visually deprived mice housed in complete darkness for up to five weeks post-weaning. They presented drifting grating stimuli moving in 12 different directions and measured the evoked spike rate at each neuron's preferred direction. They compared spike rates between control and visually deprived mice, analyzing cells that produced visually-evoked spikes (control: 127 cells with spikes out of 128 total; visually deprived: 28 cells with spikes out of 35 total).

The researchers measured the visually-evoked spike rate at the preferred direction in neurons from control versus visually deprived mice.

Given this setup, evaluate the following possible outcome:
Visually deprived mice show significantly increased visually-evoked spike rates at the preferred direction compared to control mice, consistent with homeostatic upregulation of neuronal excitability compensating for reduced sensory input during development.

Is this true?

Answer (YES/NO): NO